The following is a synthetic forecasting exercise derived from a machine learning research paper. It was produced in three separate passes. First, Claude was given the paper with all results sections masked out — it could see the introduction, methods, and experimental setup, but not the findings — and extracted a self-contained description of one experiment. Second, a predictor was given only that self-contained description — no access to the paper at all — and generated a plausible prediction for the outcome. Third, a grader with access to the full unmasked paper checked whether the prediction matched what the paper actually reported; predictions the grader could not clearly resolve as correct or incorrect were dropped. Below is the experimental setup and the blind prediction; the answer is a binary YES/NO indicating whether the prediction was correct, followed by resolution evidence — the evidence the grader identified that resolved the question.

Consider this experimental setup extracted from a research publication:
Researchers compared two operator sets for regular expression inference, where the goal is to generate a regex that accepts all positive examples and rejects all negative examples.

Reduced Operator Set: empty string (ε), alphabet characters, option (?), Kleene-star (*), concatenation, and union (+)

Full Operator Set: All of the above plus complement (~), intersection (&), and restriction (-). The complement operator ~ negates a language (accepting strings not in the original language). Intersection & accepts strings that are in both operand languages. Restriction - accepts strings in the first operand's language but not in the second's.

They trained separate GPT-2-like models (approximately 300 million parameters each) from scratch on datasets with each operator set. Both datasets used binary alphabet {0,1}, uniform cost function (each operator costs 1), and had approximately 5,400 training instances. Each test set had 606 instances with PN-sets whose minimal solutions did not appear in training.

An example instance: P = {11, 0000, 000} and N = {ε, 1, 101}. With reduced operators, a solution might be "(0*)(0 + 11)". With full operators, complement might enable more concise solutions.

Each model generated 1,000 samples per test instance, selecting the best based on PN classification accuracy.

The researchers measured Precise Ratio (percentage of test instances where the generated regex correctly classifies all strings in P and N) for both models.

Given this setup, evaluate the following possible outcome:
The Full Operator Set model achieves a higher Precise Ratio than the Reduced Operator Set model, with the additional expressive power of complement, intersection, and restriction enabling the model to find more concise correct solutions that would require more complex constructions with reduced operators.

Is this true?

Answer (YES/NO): YES